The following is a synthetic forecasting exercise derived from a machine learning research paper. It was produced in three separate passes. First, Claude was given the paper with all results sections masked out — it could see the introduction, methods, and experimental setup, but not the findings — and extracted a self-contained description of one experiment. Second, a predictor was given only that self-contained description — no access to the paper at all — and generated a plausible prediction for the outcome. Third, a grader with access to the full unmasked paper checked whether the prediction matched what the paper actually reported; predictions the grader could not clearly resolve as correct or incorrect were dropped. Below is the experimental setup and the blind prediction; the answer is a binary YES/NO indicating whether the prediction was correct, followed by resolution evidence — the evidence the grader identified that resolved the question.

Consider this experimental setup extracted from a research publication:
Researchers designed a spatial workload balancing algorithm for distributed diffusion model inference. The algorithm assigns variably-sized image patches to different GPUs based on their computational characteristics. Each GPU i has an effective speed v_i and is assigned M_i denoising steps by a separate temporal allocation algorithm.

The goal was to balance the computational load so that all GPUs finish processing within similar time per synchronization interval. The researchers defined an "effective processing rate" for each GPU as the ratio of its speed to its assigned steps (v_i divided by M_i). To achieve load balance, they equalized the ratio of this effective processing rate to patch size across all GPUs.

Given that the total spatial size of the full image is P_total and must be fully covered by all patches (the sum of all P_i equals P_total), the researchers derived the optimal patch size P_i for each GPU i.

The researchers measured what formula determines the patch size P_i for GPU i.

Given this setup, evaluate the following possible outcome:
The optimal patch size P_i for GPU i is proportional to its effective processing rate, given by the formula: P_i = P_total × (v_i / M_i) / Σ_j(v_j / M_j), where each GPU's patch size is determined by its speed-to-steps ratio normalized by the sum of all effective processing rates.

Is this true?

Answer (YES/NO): YES